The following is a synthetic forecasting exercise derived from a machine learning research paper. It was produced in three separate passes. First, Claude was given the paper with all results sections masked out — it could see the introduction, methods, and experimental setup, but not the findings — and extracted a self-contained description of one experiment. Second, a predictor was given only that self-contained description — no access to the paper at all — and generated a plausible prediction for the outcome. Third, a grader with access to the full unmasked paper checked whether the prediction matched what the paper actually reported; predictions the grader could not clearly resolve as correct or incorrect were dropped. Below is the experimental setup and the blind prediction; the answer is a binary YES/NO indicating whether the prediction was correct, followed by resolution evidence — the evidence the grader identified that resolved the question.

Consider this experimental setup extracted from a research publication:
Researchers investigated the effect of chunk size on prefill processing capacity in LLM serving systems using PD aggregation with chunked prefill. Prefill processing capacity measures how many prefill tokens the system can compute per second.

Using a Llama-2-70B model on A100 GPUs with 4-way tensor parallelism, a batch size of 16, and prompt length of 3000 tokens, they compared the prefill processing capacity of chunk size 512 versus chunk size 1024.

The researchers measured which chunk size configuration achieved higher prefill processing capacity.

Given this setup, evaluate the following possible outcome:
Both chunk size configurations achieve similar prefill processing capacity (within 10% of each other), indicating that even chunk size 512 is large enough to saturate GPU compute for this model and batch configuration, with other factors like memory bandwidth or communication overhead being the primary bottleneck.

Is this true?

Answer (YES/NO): NO